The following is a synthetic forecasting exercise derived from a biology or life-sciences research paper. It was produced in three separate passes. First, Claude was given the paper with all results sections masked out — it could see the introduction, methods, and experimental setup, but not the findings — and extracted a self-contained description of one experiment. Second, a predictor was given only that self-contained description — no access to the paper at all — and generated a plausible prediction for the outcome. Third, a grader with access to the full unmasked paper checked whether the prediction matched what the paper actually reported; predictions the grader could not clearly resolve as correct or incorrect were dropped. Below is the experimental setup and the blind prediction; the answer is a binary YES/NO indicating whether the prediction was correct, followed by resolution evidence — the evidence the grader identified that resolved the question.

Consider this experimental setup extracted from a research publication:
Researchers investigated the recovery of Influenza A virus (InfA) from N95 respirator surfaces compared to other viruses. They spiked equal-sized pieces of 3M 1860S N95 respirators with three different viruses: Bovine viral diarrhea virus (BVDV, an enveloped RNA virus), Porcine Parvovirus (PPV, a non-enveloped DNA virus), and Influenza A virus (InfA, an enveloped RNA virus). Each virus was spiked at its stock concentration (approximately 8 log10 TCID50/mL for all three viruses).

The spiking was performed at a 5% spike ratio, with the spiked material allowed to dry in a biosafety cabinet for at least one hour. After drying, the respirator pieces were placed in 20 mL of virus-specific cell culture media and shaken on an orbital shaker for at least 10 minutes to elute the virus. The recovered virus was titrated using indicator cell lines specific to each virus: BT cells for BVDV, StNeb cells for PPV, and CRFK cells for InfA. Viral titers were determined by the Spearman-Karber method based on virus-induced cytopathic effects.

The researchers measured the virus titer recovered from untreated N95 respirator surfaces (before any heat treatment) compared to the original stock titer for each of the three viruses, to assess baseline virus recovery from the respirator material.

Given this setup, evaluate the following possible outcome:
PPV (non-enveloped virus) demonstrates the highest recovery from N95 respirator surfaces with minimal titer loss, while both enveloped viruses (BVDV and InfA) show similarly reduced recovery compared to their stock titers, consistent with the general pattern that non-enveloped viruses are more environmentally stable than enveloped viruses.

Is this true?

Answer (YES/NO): NO